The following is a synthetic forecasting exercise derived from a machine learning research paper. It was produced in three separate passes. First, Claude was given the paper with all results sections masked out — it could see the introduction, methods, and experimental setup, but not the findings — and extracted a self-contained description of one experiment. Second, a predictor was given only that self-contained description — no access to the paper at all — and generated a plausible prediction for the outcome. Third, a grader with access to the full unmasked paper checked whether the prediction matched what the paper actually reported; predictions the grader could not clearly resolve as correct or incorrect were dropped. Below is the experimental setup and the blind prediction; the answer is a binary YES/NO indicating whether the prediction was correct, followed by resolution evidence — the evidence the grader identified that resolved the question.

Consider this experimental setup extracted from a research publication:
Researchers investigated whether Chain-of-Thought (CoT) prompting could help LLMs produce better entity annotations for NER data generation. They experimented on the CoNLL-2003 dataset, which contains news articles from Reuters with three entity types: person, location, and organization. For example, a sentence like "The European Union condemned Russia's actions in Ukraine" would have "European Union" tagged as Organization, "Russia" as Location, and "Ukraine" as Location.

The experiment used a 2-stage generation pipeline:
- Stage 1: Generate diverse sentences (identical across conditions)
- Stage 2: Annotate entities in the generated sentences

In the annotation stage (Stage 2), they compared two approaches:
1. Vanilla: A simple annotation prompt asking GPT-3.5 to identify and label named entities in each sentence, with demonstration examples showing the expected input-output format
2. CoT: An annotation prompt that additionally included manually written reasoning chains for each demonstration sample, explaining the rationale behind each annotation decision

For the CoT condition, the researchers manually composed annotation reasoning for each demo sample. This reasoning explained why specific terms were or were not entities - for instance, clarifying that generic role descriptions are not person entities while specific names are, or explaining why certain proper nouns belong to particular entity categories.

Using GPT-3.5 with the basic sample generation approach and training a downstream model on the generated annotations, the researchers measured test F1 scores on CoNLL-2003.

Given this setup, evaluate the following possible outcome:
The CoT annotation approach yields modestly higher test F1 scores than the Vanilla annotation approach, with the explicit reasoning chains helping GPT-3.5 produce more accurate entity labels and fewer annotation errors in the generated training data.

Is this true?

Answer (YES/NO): NO